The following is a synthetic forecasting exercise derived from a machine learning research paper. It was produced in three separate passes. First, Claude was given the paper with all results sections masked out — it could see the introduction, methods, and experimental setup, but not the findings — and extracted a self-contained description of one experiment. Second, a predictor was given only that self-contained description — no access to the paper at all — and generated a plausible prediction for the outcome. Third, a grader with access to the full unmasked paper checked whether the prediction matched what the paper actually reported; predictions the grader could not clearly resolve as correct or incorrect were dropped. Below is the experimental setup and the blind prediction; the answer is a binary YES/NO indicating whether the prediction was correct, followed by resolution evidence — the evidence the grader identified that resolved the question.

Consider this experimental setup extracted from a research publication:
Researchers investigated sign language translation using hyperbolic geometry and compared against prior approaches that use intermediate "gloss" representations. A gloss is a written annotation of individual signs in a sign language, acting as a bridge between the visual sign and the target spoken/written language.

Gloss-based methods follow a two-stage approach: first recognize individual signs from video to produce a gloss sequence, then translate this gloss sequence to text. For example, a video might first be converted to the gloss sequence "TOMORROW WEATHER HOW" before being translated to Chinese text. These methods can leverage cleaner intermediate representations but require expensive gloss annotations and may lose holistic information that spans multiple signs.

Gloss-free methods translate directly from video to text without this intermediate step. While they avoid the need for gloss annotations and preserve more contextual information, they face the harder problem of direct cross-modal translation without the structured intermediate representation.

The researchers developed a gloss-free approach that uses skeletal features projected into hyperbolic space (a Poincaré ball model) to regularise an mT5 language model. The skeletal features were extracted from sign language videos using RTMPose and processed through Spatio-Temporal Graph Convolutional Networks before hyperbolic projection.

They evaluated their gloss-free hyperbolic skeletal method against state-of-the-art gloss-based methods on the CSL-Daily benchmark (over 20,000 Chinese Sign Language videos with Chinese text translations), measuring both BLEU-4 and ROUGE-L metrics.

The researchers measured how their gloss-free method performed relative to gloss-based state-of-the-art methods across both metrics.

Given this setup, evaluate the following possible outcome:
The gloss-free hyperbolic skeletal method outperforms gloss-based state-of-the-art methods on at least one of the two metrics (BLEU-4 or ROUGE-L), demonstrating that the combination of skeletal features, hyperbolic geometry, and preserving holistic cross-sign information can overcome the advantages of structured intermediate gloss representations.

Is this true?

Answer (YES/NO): YES